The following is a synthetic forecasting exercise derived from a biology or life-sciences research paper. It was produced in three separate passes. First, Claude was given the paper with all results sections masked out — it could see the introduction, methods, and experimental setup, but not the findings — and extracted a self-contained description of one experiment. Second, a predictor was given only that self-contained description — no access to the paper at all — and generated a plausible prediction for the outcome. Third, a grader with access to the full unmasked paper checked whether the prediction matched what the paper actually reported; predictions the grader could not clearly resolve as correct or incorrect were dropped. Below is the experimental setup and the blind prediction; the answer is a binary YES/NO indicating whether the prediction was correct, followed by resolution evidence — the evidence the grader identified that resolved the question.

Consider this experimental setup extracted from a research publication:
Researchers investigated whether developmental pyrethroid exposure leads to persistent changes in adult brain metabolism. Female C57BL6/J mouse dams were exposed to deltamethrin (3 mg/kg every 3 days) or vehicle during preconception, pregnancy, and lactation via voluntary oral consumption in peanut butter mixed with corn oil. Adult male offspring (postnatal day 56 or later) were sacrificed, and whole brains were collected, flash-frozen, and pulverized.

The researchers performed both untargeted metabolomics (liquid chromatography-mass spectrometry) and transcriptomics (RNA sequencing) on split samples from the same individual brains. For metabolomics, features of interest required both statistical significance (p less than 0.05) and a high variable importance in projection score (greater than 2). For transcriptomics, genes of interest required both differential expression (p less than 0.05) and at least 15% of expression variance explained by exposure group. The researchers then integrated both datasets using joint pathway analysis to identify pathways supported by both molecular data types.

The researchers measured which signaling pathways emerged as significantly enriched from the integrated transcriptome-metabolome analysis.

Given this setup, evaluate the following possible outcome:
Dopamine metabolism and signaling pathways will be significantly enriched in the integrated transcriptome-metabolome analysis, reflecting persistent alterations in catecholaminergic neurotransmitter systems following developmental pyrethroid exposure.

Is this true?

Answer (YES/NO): YES